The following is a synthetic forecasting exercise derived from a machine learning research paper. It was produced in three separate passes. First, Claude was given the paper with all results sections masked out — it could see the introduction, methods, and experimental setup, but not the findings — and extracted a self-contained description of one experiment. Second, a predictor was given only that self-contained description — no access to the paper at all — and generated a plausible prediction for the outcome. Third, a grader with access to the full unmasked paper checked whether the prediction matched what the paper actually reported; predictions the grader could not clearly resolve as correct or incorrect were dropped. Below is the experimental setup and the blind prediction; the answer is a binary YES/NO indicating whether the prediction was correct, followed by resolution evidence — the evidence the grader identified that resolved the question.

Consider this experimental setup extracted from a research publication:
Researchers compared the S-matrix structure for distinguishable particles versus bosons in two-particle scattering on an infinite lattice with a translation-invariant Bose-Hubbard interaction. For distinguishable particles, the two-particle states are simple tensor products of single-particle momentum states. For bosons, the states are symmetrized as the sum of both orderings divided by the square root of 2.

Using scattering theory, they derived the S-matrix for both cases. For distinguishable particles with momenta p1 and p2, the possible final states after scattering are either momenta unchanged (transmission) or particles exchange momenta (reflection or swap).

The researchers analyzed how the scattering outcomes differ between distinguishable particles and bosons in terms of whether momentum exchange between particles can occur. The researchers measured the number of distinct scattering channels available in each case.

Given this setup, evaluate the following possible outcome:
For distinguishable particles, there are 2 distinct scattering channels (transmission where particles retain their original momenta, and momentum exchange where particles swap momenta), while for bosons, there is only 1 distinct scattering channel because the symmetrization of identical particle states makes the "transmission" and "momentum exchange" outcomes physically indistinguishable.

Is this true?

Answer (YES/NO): YES